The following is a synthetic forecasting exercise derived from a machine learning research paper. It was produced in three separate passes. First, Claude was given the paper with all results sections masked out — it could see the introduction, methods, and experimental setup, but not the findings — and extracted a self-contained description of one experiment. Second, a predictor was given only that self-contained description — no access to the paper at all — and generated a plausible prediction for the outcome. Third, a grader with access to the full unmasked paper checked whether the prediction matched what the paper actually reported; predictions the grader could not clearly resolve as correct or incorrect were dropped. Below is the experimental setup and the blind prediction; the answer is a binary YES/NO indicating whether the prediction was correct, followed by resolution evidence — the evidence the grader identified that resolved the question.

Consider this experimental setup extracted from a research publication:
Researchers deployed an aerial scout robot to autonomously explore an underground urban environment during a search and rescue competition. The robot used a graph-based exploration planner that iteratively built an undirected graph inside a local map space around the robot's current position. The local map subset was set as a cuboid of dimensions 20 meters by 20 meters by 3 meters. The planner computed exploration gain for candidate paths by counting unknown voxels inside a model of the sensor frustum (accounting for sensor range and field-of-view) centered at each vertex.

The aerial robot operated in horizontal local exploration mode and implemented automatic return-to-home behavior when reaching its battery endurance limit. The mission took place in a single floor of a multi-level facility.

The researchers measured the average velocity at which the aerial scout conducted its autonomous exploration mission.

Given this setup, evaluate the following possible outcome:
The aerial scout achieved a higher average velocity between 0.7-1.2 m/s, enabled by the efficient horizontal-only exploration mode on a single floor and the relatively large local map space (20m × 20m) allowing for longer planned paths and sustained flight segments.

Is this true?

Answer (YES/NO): YES